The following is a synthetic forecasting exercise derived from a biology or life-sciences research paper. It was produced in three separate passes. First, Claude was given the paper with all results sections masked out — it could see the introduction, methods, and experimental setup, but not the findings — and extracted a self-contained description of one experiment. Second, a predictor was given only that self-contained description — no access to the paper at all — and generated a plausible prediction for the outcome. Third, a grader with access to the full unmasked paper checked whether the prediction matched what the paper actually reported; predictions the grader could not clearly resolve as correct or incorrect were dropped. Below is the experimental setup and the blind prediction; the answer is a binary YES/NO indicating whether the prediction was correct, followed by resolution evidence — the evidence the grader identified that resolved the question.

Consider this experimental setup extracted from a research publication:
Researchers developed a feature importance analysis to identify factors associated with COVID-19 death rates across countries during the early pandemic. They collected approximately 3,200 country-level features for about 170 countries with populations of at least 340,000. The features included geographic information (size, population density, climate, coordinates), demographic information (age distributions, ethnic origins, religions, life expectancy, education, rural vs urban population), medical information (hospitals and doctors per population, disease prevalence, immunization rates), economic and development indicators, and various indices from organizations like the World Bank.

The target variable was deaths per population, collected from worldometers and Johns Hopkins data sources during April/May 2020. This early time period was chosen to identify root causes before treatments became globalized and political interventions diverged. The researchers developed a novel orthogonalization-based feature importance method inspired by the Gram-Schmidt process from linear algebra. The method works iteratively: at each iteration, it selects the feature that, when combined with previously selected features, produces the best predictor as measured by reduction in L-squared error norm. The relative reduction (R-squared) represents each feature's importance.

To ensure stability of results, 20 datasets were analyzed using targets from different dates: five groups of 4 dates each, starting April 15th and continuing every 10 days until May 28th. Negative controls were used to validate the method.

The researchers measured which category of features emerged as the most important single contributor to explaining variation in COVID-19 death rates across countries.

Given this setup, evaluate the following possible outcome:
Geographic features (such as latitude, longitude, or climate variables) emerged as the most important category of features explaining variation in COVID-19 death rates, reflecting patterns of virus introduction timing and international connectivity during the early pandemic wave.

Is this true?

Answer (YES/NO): NO